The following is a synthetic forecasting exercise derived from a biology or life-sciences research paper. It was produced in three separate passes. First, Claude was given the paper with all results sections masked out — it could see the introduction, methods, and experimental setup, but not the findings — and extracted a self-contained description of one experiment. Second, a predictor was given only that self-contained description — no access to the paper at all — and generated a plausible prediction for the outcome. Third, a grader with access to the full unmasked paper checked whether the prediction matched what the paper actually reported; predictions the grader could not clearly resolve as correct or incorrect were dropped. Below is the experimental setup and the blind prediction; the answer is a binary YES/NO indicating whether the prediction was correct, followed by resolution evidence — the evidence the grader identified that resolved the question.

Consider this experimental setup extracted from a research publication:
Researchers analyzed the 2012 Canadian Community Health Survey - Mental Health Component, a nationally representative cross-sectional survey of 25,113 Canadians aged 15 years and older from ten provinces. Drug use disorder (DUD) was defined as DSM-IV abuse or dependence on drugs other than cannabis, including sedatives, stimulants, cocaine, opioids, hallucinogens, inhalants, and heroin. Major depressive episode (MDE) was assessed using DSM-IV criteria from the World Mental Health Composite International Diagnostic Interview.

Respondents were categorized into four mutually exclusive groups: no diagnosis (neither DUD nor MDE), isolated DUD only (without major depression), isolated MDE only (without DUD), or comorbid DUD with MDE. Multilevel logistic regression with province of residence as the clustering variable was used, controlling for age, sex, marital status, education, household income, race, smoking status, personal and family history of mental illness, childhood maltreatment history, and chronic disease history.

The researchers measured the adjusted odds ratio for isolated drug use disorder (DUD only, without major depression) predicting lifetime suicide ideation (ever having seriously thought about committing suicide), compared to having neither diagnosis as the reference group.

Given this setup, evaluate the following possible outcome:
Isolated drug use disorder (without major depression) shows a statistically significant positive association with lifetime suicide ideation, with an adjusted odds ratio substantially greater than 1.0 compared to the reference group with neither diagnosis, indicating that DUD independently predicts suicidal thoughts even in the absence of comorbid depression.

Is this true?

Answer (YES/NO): YES